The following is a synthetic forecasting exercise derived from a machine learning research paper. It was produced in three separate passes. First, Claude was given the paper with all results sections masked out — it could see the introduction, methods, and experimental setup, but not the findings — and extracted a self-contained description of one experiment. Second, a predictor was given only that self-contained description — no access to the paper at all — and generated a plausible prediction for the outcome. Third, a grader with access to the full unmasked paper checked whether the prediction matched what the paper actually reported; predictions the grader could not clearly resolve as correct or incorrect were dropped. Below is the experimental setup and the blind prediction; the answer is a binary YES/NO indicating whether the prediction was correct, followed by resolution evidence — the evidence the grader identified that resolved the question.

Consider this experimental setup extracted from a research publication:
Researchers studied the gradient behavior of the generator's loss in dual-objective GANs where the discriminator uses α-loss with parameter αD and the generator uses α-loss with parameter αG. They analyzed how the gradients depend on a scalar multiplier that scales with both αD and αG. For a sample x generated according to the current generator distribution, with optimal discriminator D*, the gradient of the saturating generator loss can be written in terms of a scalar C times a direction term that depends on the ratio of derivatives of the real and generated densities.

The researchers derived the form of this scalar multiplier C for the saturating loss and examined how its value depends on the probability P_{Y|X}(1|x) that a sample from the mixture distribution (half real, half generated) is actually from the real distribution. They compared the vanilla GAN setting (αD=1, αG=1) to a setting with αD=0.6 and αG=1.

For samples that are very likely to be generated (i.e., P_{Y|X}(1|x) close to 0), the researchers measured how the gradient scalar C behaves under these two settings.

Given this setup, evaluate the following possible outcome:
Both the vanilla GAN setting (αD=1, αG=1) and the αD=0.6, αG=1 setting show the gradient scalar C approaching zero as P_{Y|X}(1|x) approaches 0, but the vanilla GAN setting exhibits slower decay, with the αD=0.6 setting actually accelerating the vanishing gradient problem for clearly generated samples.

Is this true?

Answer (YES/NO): NO